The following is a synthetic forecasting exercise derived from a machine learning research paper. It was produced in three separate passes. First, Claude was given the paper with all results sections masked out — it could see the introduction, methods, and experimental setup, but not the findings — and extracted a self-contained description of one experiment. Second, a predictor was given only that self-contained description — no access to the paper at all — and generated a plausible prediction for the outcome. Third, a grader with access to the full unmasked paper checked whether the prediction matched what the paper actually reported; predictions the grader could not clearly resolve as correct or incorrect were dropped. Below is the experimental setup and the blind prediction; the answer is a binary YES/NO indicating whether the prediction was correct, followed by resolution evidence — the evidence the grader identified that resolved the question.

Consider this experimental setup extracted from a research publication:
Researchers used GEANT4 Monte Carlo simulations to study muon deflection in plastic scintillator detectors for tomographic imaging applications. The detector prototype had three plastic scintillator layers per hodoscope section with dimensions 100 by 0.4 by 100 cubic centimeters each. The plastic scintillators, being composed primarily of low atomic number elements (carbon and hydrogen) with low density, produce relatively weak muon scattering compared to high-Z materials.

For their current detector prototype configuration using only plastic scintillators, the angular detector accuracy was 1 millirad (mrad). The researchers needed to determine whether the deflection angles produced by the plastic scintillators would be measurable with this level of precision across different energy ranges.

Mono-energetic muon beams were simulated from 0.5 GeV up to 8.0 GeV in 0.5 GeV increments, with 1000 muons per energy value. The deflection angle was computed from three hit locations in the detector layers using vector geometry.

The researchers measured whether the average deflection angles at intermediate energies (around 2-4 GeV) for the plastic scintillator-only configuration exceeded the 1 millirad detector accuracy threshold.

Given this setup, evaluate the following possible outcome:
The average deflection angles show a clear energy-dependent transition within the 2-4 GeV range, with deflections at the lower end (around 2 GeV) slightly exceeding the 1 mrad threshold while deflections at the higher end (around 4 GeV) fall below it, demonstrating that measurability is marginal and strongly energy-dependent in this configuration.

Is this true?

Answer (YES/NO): NO